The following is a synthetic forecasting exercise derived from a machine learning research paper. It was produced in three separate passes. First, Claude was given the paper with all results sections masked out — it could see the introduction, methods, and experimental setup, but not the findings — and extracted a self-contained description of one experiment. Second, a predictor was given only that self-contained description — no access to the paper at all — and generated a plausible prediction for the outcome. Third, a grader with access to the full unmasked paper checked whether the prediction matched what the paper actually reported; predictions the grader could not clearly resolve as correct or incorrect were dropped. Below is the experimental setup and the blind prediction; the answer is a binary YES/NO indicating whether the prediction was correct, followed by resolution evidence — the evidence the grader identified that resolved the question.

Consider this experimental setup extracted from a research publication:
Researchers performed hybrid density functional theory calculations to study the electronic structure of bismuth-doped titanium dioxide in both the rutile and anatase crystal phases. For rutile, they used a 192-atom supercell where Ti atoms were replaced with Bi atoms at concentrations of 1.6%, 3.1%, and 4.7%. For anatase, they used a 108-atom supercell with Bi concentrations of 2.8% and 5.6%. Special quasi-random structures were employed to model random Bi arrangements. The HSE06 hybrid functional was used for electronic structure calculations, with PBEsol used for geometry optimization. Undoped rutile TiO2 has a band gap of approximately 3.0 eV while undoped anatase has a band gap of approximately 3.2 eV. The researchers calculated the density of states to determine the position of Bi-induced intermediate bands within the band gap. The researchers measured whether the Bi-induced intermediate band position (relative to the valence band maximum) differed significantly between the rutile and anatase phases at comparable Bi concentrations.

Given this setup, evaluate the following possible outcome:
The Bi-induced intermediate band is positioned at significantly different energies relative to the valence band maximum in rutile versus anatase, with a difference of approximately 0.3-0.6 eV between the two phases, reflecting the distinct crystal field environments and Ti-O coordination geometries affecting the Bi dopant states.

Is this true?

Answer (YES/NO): YES